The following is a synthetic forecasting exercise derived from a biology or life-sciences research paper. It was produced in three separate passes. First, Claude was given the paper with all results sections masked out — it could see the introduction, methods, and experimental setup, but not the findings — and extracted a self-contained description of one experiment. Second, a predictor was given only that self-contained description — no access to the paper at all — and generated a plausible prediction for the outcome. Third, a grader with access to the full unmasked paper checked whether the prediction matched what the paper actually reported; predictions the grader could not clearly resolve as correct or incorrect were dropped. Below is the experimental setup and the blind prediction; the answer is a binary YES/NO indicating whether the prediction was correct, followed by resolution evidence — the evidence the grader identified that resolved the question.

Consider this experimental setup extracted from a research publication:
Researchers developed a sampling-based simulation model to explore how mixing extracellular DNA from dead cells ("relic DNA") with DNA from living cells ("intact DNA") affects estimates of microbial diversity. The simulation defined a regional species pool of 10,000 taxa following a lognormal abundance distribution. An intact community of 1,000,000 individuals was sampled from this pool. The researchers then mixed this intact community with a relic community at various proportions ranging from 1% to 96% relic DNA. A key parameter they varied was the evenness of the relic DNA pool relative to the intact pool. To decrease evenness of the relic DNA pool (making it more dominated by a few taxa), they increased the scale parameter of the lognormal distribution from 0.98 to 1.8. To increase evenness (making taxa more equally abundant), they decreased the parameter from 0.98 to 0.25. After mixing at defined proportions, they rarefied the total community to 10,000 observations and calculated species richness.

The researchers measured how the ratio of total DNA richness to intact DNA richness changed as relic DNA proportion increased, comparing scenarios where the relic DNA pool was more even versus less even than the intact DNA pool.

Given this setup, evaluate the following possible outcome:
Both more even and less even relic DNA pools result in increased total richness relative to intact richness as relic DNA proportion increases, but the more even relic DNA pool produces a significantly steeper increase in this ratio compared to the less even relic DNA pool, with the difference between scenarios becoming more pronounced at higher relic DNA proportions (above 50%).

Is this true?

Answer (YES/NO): NO